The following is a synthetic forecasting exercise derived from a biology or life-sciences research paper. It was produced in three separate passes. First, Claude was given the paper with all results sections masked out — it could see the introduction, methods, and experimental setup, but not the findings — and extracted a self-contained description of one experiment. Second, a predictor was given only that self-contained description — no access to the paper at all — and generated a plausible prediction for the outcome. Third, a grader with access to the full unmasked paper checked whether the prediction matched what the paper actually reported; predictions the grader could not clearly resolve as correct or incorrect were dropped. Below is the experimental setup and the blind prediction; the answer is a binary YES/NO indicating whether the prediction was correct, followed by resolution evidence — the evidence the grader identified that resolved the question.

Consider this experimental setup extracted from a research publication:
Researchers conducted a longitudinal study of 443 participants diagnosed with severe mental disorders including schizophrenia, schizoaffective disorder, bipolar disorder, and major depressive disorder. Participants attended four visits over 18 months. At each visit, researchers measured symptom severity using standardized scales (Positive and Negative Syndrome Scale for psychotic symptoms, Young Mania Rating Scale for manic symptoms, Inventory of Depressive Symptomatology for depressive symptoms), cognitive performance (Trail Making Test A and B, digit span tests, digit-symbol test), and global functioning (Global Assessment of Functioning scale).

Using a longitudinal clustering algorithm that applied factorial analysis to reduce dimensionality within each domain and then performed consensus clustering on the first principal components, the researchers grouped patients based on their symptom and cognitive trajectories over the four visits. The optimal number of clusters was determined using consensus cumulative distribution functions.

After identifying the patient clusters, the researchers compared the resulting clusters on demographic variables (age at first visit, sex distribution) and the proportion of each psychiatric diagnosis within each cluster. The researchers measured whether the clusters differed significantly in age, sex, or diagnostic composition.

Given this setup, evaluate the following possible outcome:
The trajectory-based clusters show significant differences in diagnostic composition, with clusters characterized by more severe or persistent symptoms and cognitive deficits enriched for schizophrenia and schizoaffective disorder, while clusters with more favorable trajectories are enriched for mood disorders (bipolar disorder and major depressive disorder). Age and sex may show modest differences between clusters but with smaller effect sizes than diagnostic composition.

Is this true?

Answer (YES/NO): NO